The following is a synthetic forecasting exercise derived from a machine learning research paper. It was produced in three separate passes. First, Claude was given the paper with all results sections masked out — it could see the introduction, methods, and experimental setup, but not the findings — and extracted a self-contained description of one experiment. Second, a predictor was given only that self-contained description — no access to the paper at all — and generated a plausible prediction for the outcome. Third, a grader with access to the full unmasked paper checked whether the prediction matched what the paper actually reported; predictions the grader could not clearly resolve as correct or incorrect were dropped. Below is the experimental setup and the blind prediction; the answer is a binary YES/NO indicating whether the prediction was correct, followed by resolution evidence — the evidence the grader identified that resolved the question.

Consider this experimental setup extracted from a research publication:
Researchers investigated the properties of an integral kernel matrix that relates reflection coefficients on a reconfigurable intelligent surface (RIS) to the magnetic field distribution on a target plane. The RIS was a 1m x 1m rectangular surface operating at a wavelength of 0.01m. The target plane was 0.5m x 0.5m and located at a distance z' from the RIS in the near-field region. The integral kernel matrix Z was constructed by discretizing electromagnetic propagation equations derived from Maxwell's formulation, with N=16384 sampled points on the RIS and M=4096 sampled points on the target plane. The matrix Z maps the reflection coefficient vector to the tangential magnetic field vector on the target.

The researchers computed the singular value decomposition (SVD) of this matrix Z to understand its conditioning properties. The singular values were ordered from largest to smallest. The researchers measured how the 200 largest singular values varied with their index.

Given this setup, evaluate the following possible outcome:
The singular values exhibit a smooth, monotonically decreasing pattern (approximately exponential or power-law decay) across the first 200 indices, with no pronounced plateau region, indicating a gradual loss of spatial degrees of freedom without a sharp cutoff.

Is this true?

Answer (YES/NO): NO